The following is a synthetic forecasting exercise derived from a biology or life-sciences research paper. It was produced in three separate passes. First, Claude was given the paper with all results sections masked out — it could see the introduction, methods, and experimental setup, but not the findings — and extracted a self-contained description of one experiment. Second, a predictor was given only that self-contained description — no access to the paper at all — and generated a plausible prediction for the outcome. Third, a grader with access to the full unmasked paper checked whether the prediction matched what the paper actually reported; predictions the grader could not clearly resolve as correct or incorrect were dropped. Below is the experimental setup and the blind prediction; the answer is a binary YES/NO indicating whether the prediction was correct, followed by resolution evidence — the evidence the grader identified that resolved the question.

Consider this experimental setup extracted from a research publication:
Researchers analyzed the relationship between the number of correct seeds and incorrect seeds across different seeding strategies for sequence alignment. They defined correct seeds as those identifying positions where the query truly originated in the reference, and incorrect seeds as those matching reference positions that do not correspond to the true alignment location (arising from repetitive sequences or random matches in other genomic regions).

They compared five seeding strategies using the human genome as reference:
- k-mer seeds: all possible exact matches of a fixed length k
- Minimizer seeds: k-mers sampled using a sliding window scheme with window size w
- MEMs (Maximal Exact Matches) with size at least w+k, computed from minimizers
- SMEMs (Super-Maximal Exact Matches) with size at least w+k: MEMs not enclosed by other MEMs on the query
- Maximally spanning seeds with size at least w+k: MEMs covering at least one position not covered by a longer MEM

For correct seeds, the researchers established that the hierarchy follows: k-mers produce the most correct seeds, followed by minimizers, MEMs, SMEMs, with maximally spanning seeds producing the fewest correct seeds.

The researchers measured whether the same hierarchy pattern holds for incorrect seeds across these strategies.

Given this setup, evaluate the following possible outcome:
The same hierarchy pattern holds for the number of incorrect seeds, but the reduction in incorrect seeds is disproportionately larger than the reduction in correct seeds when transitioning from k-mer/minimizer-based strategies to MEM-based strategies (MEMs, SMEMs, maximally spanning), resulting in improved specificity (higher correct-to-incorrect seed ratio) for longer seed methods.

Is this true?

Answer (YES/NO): YES